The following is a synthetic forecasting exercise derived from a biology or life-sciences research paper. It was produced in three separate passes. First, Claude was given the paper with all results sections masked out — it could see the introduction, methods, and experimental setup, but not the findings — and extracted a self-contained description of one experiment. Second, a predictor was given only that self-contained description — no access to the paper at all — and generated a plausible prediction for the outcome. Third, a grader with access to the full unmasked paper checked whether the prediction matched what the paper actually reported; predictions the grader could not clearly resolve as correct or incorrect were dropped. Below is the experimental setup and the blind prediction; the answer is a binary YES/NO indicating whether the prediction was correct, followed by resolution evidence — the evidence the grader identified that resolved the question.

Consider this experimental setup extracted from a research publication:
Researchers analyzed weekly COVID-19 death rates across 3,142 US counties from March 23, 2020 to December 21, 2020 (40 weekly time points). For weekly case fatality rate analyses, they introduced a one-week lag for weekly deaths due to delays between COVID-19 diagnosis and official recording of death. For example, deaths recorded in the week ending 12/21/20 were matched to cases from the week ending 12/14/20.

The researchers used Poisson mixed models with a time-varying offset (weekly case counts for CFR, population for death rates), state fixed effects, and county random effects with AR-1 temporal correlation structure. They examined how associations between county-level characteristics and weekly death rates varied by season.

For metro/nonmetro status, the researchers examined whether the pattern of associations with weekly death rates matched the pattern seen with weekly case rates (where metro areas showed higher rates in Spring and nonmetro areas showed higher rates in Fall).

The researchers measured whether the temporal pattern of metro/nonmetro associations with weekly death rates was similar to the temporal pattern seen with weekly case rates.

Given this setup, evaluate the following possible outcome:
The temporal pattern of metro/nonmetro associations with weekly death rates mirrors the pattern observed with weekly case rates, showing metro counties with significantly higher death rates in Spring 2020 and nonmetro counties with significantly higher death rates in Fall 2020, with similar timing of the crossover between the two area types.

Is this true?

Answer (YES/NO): YES